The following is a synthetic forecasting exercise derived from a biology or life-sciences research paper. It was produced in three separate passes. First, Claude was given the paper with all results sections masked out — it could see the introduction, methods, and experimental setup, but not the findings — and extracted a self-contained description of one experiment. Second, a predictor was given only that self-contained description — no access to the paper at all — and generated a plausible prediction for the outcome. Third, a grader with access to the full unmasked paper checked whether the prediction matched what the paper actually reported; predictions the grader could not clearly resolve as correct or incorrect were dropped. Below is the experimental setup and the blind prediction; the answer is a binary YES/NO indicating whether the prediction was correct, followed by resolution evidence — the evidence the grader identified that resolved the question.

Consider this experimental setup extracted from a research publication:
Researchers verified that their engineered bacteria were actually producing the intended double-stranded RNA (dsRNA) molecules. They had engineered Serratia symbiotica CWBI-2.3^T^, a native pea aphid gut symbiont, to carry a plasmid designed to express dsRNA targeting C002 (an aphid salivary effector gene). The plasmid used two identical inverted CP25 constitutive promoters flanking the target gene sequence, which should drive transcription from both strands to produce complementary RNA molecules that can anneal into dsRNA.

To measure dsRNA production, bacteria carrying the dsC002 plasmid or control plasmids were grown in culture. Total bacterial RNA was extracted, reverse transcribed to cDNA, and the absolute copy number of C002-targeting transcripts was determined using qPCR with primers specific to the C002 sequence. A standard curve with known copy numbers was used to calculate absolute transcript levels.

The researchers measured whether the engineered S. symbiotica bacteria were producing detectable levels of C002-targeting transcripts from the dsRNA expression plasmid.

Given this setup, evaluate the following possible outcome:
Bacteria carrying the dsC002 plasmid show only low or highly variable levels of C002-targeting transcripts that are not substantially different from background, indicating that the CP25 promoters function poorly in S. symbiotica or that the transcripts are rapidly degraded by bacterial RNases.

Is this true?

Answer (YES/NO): NO